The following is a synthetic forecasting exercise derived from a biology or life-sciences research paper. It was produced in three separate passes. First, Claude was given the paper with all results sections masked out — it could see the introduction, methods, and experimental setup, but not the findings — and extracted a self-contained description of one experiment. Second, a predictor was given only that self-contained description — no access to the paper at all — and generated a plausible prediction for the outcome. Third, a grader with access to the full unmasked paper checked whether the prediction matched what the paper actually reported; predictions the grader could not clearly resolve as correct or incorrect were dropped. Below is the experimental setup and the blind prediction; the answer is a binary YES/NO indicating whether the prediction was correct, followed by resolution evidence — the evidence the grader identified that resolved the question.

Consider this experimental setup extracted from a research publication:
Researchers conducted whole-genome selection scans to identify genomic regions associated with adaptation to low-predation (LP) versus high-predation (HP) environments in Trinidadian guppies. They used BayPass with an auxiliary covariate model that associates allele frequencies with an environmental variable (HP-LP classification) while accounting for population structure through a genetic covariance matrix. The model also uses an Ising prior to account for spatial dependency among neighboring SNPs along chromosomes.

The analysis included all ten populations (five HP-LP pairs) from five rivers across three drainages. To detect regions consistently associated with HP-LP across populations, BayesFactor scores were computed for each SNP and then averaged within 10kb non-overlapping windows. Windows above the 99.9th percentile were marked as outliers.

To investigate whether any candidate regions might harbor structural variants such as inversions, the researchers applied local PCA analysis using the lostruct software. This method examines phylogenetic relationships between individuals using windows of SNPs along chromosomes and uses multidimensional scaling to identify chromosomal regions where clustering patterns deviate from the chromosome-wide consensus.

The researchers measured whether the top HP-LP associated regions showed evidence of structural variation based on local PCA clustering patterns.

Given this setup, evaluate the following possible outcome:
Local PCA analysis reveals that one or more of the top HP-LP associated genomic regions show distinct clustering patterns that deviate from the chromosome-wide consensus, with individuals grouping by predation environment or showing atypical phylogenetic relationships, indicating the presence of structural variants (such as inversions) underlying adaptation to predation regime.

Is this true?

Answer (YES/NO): NO